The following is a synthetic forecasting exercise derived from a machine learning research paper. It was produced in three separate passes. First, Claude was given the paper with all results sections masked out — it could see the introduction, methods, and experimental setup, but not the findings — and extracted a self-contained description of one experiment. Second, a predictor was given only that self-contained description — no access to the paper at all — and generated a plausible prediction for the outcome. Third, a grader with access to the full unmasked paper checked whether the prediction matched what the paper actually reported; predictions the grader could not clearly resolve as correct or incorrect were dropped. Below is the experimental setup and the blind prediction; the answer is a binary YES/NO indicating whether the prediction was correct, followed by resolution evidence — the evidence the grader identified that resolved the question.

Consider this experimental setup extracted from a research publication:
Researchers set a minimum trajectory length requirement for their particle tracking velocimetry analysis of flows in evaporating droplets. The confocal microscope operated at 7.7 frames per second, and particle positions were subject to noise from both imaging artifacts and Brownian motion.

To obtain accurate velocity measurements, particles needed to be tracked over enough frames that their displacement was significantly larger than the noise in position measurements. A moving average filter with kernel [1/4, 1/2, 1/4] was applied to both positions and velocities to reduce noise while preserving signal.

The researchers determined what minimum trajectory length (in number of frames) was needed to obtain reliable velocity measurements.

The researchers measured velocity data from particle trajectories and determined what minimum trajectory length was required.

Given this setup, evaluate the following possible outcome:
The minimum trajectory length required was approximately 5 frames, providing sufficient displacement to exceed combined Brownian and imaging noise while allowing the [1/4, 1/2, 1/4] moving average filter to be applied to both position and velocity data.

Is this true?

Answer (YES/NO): NO